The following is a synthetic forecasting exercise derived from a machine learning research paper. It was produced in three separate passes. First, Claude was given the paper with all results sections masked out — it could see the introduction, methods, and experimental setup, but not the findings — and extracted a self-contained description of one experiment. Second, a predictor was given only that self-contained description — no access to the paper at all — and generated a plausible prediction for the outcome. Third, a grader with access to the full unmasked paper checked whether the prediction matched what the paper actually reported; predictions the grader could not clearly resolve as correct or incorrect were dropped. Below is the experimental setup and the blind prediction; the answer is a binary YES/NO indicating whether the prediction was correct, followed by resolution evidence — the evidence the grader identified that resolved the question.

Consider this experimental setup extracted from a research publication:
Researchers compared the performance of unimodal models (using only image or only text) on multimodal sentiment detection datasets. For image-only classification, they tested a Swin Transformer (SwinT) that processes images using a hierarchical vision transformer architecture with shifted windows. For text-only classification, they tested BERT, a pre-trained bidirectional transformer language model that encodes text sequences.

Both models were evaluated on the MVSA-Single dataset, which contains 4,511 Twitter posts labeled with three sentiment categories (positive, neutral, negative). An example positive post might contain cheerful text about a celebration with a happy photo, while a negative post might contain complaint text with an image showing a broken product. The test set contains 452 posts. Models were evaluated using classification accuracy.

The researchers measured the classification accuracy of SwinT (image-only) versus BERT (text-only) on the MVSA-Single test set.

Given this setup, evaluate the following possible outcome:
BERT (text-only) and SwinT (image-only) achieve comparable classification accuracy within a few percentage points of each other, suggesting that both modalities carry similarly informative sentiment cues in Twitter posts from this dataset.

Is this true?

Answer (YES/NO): NO